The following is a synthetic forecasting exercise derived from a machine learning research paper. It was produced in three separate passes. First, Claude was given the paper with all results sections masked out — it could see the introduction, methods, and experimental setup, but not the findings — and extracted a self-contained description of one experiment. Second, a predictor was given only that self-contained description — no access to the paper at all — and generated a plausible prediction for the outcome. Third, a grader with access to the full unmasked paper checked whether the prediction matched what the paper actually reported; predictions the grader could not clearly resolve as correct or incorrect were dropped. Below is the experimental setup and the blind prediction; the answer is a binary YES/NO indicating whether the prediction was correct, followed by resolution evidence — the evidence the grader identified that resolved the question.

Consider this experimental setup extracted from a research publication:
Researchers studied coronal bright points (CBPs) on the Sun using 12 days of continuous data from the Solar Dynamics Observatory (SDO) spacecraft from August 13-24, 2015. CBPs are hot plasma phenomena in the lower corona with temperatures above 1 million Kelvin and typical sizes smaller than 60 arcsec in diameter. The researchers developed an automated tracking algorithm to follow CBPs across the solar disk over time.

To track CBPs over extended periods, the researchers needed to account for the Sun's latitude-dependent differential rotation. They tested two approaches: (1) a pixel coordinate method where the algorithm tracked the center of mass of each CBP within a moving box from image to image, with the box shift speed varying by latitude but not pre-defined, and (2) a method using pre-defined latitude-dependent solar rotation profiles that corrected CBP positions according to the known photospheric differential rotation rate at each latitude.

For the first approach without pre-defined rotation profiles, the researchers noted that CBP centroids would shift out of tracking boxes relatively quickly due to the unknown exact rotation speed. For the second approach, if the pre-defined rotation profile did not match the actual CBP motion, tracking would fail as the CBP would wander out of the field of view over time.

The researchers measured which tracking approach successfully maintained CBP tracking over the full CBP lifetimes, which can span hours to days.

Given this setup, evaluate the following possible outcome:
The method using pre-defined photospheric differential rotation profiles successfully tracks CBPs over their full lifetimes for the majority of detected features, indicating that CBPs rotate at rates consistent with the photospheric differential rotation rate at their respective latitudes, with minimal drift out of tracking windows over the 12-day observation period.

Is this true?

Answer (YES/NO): YES